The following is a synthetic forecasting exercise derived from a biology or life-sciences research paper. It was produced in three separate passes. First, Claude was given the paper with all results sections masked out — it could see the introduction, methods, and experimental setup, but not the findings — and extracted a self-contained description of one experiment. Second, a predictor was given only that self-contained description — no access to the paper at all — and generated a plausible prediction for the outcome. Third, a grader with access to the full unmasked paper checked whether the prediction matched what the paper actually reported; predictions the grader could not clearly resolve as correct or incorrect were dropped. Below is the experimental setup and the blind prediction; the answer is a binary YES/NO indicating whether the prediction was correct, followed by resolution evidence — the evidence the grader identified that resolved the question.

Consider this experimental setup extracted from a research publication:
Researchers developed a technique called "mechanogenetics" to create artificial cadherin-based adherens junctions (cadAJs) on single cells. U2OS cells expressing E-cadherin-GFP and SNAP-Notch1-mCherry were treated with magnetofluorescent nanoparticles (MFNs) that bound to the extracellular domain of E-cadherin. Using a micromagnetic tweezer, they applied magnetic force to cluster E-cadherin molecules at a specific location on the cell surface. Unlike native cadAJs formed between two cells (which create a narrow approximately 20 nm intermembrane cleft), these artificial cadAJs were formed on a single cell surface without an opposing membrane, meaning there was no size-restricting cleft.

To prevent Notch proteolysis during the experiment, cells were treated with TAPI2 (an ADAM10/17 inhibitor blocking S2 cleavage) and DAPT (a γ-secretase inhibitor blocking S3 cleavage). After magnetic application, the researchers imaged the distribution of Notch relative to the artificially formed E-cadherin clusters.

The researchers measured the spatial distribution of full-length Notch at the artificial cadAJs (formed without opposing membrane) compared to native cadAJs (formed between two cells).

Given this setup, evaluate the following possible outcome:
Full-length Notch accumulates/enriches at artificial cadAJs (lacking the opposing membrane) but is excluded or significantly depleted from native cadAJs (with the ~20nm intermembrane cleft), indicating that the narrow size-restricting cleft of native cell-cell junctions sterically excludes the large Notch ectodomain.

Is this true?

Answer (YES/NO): YES